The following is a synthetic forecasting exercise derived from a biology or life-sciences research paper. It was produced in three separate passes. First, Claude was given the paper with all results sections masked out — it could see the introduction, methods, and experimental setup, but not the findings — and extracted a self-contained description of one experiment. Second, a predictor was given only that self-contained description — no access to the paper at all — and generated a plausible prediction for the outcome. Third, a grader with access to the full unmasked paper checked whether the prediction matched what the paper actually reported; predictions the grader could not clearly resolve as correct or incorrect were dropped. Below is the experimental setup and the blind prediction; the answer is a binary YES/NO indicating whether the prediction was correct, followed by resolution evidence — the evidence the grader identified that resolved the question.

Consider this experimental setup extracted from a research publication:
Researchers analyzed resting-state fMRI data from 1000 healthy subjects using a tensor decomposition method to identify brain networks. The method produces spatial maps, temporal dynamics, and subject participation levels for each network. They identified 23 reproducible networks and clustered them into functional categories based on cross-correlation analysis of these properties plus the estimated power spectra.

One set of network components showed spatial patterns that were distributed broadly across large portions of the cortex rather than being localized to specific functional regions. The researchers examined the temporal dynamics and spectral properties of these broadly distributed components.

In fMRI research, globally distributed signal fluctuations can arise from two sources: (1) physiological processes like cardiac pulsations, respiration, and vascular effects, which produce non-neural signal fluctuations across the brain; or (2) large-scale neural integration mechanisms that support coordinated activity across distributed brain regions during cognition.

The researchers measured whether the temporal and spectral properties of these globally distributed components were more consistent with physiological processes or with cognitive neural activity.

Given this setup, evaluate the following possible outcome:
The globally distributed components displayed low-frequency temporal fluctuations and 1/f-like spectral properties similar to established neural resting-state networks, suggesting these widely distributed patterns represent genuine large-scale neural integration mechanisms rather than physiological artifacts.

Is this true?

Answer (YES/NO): NO